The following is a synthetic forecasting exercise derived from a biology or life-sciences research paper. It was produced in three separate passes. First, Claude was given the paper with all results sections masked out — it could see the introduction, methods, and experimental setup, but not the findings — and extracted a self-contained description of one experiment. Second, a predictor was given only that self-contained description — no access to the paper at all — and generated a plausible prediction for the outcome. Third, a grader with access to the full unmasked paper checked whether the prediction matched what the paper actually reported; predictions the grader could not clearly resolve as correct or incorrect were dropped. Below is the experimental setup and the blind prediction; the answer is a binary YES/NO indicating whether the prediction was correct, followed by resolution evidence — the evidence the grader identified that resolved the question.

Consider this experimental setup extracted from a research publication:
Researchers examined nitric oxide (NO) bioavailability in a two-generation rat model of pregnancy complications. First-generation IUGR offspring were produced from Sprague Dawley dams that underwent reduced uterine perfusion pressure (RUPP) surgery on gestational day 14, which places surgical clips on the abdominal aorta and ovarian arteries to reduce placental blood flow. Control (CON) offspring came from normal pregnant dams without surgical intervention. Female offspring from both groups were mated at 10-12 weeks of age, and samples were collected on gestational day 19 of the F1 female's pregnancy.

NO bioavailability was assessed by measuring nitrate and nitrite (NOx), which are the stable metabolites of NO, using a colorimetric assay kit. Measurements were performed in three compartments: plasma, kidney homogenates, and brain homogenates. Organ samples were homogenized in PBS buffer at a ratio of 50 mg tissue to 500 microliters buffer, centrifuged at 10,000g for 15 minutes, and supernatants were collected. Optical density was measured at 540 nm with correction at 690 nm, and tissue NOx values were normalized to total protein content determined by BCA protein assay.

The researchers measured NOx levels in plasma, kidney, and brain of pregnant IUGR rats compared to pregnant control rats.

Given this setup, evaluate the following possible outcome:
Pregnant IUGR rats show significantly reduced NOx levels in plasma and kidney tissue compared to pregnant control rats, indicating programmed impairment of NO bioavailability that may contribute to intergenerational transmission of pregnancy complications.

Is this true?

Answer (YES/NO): NO